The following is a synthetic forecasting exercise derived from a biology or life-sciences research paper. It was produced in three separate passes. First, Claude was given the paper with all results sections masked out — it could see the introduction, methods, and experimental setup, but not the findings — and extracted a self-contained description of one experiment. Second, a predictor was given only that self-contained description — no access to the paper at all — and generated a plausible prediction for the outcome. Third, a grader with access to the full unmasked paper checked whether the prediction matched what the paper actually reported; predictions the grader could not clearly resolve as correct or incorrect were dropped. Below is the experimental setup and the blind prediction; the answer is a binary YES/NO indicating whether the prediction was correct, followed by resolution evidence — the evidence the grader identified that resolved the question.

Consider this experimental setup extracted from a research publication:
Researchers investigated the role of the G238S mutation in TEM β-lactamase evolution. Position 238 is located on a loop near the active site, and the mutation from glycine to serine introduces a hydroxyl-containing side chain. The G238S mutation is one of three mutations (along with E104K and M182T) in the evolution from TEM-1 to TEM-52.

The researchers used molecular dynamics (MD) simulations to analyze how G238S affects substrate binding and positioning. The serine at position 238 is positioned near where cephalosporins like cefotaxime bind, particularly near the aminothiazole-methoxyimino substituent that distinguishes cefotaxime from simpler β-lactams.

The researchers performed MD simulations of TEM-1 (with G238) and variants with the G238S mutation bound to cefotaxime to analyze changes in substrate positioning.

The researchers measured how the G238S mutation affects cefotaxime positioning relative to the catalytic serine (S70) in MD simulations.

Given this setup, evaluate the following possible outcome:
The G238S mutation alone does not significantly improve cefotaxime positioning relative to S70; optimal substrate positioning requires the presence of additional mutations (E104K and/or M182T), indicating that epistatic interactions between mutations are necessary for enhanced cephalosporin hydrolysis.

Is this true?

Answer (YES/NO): NO